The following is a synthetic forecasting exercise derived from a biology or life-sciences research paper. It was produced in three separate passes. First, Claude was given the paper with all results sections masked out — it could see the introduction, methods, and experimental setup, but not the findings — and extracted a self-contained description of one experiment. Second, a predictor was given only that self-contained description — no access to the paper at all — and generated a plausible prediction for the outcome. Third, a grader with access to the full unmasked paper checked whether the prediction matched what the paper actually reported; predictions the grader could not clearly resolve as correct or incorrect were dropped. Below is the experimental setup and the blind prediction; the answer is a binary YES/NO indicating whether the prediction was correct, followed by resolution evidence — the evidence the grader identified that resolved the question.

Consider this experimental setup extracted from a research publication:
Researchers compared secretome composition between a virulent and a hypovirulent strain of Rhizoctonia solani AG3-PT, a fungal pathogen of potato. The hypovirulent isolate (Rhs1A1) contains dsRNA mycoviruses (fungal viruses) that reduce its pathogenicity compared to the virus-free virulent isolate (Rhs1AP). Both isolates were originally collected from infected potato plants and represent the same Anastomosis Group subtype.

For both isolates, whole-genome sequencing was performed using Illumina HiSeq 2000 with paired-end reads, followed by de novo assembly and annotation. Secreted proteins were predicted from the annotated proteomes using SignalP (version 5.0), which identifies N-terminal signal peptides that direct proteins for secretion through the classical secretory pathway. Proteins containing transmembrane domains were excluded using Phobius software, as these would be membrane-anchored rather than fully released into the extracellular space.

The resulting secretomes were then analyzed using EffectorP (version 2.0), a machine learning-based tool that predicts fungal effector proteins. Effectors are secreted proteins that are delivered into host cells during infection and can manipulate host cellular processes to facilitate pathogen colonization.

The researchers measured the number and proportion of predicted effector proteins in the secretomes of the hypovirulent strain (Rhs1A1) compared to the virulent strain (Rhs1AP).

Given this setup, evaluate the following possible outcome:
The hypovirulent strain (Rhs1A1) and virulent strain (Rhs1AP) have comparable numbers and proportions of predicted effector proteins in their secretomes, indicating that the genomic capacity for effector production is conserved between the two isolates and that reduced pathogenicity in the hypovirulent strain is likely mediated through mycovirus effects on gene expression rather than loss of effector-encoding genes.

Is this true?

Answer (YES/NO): YES